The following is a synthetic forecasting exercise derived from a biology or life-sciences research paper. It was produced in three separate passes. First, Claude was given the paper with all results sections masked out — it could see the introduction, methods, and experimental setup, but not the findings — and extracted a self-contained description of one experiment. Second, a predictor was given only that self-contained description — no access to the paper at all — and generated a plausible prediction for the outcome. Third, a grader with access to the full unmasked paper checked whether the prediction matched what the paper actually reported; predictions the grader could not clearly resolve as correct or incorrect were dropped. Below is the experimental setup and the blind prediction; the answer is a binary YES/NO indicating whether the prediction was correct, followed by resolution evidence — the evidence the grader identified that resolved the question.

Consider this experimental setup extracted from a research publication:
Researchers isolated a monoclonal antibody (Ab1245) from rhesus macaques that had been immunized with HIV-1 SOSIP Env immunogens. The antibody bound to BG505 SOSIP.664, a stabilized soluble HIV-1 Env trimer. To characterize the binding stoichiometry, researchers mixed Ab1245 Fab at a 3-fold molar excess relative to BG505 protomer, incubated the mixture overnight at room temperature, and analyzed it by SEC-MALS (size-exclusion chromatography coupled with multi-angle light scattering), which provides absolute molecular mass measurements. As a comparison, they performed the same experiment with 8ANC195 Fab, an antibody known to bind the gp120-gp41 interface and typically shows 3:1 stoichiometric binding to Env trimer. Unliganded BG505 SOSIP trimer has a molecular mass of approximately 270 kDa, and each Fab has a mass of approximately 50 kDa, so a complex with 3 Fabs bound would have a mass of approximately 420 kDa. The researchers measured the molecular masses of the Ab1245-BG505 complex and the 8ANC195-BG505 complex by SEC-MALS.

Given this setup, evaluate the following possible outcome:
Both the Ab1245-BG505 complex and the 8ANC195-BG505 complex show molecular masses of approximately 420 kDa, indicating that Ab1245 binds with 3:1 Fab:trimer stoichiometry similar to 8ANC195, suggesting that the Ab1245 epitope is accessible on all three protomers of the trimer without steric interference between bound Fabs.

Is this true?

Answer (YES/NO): NO